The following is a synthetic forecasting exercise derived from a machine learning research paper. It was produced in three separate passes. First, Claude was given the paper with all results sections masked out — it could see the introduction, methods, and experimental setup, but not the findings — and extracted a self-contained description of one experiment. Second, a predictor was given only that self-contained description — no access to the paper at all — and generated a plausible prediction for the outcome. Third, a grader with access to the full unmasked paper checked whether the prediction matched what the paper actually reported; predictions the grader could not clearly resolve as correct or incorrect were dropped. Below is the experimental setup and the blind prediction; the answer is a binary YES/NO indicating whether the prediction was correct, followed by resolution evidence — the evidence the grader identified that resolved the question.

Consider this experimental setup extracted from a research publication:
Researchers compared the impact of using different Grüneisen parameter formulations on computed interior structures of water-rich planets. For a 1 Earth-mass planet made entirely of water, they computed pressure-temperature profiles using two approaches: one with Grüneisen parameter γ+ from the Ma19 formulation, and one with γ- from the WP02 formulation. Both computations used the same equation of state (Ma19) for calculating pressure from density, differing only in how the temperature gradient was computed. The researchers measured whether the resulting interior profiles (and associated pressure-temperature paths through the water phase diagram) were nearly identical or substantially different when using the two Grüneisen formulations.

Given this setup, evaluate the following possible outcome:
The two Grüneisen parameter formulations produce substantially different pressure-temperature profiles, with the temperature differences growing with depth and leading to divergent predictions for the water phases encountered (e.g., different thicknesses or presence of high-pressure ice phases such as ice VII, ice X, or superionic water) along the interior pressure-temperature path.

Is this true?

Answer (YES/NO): YES